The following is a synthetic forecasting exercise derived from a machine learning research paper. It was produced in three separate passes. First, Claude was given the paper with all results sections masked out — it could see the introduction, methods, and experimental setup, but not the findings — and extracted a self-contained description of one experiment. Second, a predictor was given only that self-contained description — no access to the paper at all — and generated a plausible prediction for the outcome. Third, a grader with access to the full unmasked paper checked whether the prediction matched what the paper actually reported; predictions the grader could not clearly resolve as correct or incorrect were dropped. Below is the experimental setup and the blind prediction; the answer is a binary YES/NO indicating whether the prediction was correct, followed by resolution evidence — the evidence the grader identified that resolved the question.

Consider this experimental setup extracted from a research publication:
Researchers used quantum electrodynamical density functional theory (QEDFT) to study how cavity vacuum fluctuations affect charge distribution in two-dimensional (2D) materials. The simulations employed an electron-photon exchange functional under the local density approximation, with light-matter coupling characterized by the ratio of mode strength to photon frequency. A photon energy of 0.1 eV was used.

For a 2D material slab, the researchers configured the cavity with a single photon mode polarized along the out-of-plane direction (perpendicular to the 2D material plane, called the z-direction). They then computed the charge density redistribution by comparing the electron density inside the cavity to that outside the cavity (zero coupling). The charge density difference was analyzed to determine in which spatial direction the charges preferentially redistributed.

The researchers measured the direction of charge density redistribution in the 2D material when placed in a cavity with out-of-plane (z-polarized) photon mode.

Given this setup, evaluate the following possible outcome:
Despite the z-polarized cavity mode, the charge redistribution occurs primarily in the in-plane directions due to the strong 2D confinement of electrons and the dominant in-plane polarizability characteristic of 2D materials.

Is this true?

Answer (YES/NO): NO